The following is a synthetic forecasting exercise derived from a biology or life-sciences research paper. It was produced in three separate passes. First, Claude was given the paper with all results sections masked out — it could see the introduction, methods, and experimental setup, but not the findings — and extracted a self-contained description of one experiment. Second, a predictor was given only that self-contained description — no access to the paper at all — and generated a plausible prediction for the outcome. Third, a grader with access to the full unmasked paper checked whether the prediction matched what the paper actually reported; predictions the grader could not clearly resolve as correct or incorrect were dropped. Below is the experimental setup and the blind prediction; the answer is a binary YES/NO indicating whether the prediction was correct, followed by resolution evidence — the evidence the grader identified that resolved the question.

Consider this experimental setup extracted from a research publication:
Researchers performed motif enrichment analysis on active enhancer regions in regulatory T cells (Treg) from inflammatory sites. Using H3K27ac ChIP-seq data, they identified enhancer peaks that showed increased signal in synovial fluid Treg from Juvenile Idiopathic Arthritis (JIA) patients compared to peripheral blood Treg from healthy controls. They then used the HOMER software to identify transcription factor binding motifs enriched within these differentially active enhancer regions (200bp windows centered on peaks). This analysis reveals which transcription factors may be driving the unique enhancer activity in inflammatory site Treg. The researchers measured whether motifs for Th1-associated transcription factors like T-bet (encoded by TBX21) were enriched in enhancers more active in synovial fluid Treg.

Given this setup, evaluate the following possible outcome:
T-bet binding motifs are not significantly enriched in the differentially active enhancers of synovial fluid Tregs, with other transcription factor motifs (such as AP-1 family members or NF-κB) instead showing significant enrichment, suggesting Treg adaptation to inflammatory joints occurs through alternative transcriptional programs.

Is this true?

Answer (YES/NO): YES